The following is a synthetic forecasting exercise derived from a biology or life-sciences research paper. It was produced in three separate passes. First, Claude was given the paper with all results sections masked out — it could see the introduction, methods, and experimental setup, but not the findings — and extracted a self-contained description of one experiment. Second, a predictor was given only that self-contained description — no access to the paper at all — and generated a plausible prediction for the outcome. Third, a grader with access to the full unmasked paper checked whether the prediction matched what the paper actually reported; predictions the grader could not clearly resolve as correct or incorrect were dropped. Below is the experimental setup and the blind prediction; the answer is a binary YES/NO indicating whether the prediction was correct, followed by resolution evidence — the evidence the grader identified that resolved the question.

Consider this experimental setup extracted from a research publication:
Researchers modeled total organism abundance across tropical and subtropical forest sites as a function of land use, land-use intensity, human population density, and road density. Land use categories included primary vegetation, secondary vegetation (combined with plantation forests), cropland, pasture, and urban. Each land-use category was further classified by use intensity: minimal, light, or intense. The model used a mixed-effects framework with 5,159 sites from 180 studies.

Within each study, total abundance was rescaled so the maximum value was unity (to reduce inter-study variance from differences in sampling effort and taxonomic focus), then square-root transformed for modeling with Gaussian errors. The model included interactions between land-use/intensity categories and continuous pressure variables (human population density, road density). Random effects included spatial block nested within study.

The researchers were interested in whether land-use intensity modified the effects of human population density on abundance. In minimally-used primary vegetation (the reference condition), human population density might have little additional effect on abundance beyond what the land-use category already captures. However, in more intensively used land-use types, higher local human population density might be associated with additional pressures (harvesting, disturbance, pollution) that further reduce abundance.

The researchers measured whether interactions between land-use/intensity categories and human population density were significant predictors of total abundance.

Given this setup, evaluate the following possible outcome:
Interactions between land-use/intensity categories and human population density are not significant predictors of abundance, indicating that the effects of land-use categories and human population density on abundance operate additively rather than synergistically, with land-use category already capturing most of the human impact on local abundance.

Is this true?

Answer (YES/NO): NO